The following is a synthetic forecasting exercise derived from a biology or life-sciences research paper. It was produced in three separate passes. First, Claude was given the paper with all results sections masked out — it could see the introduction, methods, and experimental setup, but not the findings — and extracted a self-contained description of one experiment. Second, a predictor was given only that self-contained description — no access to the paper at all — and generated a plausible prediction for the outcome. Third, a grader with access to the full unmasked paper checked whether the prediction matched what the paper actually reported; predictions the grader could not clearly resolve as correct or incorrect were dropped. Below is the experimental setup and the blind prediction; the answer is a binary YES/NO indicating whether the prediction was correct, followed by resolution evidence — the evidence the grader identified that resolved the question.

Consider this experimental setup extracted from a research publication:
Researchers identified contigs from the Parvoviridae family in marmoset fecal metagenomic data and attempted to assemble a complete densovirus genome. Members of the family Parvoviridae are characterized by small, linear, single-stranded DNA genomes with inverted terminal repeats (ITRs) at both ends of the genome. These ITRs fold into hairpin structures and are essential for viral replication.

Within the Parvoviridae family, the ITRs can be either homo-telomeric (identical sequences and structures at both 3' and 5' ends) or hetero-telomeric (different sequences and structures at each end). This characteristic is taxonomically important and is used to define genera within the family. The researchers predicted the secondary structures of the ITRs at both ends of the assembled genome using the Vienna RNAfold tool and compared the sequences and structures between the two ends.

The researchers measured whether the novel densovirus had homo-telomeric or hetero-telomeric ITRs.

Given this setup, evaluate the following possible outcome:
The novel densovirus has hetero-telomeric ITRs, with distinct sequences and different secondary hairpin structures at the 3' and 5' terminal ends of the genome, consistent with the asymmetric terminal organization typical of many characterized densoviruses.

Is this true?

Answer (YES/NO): NO